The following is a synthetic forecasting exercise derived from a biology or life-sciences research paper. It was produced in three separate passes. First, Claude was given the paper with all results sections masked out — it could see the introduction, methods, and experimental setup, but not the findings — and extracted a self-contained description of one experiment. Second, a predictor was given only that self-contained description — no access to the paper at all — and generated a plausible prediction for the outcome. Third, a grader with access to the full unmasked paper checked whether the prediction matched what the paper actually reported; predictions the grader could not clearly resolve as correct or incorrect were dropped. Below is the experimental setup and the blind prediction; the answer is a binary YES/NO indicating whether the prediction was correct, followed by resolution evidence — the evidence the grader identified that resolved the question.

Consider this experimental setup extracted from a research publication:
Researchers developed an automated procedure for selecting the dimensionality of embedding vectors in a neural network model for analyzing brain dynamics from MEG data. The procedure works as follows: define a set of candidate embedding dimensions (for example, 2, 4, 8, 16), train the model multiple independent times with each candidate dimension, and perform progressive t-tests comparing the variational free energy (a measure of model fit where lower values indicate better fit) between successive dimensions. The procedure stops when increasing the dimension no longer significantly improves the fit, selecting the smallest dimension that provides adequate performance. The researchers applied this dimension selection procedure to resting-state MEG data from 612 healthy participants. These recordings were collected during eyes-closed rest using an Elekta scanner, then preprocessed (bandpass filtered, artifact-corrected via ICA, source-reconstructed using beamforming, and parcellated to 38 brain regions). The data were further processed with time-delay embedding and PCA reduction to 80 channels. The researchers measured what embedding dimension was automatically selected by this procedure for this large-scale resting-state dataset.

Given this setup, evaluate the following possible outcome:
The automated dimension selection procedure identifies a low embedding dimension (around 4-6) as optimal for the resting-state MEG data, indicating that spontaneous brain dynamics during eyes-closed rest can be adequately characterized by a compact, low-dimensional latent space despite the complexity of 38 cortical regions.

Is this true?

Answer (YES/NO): NO